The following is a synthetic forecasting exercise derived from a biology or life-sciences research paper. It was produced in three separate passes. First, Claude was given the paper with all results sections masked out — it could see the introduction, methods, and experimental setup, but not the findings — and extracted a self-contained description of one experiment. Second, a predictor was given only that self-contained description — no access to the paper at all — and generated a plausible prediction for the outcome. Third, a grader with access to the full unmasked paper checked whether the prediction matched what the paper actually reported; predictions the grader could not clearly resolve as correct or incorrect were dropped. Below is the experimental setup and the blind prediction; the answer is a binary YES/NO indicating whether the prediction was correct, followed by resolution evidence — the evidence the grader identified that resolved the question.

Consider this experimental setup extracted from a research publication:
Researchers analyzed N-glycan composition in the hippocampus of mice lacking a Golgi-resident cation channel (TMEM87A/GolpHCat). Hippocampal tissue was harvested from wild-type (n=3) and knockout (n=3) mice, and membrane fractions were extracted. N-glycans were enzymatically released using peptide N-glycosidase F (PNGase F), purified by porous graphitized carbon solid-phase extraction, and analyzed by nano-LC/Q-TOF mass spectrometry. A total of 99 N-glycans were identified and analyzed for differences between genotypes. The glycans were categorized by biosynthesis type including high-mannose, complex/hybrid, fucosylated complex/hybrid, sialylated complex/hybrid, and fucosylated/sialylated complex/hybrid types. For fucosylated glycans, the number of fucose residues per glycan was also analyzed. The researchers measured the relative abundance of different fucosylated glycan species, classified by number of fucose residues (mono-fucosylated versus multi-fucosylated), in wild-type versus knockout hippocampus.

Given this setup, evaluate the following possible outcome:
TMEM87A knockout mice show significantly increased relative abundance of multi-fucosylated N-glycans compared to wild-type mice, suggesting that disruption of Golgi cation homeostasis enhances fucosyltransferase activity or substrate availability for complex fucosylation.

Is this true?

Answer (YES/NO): NO